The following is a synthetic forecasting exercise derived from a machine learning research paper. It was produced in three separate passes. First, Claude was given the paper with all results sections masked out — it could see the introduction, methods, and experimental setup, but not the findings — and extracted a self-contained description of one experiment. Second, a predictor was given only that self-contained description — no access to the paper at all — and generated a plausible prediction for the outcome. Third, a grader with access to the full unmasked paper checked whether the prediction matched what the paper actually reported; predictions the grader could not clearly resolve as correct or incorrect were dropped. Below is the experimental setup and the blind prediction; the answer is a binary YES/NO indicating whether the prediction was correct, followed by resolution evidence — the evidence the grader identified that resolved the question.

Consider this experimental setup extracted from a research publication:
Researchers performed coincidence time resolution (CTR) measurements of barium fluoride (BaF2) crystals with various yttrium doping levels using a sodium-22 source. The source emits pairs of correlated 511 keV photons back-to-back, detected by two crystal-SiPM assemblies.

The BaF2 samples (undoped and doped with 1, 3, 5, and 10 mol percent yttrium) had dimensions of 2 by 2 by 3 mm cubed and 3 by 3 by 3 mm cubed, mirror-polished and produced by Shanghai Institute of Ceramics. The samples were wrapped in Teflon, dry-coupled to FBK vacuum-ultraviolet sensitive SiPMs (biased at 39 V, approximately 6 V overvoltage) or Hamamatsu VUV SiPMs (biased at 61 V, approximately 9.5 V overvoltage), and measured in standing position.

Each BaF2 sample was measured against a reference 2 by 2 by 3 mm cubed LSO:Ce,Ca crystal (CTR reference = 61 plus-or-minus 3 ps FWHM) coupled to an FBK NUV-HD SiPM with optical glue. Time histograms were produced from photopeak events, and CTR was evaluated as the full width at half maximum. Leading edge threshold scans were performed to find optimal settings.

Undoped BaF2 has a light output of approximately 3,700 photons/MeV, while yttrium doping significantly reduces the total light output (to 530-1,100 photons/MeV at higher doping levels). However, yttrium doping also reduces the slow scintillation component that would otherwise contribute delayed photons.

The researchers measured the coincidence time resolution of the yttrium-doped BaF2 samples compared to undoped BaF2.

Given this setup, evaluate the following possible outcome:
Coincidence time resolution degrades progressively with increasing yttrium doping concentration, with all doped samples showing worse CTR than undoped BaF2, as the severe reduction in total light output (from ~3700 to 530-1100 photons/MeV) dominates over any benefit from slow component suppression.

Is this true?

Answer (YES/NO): NO